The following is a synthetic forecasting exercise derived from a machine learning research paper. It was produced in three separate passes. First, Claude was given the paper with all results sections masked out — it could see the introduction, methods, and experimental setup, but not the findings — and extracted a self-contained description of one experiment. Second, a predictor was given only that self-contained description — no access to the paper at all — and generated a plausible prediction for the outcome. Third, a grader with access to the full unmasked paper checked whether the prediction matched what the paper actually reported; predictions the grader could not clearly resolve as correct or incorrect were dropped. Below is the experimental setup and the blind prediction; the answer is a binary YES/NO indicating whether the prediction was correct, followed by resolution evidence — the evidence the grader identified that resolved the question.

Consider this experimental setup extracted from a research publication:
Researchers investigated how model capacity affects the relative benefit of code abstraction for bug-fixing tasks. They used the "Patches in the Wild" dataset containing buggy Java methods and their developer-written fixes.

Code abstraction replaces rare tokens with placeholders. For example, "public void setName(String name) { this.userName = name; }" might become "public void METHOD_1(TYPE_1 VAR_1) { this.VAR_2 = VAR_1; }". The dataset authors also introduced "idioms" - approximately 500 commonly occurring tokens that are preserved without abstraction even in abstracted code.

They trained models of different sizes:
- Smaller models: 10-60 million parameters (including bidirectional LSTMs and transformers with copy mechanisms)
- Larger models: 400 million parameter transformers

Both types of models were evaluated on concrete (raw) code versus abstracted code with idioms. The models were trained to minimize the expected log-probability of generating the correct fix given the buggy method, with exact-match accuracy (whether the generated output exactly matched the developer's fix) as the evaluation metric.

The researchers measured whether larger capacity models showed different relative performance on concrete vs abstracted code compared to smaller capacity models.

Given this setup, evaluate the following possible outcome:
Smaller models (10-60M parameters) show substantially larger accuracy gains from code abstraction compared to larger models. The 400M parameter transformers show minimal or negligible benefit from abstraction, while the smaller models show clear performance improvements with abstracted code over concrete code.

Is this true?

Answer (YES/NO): NO